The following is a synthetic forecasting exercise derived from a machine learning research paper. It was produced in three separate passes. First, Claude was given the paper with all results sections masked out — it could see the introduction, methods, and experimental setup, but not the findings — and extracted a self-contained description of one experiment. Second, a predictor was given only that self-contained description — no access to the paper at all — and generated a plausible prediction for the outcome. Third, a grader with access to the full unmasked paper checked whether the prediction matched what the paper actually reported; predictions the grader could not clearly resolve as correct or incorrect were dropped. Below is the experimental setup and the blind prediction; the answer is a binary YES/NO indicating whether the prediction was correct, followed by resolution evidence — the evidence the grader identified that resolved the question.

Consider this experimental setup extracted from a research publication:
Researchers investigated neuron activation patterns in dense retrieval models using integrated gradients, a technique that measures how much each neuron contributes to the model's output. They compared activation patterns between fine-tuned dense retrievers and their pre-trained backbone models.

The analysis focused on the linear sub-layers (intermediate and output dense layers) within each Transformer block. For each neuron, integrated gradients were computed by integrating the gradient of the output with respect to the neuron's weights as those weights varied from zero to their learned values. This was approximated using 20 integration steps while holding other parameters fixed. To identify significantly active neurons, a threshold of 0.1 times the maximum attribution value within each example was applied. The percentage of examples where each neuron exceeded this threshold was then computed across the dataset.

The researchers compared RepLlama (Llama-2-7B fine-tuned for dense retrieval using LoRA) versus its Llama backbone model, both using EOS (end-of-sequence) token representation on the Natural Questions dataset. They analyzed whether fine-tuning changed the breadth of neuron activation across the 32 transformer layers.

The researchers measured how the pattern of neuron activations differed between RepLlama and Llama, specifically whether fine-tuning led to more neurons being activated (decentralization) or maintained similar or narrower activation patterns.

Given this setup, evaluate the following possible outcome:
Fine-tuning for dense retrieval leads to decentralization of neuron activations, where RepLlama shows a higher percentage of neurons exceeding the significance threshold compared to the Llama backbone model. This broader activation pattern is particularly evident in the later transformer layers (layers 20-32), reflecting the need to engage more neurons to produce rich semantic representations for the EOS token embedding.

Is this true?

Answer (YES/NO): NO